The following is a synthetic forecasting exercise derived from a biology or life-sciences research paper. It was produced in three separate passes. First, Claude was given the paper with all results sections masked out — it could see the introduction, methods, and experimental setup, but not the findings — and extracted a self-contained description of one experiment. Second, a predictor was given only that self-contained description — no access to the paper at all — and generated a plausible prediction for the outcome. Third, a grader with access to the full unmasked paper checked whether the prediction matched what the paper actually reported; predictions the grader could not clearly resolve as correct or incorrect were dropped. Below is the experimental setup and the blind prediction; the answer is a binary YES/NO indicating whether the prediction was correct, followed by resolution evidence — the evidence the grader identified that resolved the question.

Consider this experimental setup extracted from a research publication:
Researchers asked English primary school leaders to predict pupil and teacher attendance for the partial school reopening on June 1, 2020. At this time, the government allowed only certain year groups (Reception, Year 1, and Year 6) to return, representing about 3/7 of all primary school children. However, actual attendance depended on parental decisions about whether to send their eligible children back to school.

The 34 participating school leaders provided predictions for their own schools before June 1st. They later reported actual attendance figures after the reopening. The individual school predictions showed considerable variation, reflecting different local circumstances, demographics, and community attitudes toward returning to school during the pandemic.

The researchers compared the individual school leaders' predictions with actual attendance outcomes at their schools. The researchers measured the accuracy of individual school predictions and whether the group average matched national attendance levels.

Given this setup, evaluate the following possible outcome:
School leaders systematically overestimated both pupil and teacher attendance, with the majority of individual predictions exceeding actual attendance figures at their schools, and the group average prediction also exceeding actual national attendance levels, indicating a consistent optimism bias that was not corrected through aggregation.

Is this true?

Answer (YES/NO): NO